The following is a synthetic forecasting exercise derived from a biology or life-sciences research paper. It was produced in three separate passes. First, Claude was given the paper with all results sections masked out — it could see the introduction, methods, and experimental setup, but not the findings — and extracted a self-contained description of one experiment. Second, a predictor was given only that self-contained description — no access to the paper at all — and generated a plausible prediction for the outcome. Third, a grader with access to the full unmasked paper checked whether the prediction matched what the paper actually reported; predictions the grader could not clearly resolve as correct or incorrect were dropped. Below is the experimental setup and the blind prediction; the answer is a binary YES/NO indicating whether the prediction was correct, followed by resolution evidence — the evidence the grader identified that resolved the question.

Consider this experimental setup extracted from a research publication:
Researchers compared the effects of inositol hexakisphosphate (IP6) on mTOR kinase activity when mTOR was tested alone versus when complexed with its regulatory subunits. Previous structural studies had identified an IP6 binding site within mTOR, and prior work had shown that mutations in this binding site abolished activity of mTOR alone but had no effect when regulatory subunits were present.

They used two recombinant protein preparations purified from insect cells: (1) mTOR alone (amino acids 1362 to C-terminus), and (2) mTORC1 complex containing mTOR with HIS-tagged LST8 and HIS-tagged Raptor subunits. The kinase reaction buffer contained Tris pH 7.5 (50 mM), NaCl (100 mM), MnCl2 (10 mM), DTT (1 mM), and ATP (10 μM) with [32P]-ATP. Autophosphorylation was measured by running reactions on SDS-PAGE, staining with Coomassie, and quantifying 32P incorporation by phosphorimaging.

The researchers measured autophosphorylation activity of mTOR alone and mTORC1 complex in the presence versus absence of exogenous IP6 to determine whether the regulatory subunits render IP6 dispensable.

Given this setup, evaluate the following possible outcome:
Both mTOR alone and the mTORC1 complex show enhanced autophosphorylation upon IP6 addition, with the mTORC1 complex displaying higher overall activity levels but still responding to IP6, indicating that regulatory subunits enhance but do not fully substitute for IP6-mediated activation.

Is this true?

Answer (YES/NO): NO